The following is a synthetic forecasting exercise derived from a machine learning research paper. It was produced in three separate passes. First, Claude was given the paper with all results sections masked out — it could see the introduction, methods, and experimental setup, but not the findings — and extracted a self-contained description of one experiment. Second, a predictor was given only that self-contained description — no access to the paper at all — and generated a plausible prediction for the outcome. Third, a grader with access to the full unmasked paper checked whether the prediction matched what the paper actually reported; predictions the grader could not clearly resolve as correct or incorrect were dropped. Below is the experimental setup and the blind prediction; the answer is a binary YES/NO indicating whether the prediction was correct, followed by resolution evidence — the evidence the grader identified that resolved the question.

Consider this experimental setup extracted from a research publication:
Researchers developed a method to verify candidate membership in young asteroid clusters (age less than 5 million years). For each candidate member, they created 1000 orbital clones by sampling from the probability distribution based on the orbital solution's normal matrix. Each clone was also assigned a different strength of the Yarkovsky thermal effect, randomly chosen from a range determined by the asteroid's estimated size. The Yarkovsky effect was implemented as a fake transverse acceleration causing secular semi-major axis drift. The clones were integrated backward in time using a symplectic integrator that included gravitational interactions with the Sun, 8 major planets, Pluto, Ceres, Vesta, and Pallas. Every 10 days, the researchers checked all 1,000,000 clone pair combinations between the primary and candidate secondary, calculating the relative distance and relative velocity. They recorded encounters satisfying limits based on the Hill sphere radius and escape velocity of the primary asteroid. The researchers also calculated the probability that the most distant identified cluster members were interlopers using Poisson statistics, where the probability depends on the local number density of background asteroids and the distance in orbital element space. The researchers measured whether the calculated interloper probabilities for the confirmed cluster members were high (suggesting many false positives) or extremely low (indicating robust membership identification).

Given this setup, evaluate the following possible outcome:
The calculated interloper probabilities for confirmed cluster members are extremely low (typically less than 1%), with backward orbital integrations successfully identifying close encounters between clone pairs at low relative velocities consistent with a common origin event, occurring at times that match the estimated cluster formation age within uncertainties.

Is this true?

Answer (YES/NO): NO